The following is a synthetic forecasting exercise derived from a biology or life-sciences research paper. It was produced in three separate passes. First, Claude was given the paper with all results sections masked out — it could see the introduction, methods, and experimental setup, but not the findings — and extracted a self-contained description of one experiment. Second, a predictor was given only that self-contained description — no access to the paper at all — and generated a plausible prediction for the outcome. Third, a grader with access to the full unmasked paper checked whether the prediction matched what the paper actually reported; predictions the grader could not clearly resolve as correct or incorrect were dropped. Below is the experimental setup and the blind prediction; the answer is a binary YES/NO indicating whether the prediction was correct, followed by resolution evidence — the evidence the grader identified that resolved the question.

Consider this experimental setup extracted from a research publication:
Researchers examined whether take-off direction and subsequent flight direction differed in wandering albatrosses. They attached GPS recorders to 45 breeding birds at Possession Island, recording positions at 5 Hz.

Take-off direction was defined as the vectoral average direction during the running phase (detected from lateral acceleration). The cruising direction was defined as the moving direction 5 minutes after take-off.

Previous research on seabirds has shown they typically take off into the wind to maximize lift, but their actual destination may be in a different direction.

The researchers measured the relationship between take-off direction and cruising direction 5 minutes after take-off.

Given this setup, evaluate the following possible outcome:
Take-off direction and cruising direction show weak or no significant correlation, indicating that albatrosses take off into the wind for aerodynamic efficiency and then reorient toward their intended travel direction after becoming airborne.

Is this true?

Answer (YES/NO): YES